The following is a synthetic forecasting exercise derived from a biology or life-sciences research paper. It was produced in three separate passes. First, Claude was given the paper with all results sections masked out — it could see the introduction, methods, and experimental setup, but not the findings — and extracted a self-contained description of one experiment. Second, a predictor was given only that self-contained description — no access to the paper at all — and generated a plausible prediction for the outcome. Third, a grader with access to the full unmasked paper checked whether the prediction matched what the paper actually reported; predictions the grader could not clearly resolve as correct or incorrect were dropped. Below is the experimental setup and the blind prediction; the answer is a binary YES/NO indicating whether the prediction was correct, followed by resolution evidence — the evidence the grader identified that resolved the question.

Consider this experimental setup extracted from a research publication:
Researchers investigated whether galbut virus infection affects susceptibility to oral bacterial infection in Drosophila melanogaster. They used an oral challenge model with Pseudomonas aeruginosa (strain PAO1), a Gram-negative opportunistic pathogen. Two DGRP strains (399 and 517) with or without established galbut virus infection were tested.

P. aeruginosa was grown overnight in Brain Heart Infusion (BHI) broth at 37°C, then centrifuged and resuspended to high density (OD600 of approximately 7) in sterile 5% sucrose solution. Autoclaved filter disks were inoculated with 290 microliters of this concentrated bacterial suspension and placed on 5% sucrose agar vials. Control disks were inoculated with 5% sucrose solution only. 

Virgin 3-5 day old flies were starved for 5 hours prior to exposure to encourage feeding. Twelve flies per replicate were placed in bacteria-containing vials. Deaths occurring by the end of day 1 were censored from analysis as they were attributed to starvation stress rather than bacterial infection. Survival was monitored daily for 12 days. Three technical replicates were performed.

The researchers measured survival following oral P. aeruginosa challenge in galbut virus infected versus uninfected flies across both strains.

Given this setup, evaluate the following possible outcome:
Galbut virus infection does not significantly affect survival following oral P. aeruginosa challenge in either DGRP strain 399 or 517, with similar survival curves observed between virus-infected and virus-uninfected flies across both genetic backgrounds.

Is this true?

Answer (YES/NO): NO